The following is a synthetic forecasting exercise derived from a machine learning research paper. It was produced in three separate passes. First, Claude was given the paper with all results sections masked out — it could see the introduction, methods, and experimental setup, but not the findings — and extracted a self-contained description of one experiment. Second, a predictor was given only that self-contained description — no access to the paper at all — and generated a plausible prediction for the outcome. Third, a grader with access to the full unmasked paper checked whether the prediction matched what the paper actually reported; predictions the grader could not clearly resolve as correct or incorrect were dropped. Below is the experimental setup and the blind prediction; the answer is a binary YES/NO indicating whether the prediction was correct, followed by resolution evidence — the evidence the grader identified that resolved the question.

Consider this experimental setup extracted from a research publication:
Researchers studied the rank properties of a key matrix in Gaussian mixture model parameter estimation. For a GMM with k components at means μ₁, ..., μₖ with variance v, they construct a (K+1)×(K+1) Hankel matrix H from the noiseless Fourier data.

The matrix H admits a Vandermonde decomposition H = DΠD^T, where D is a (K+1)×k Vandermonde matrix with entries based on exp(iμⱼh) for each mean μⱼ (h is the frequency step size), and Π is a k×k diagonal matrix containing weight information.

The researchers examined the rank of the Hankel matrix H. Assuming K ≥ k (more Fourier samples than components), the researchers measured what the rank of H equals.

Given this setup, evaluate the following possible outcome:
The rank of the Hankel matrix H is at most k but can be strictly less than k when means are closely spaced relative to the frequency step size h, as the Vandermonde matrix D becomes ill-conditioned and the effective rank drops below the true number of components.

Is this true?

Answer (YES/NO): NO